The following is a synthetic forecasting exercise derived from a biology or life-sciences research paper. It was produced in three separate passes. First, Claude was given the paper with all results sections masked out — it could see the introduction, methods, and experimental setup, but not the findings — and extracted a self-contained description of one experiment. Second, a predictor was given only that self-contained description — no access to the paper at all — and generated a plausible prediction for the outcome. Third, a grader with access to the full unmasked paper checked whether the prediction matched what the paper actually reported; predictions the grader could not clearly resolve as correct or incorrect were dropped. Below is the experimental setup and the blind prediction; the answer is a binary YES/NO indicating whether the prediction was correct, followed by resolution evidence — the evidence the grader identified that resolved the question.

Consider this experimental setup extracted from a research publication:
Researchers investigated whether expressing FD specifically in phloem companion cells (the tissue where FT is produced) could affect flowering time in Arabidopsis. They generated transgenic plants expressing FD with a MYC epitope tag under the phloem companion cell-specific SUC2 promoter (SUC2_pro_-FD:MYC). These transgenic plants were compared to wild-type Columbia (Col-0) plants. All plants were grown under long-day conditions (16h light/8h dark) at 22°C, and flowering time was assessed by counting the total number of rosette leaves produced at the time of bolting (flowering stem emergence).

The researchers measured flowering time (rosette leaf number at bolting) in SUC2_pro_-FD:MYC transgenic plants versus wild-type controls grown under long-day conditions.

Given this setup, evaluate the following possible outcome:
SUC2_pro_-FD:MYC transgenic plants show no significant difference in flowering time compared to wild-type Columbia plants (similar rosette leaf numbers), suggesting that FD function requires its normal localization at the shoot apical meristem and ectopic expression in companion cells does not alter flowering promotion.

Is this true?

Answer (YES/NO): NO